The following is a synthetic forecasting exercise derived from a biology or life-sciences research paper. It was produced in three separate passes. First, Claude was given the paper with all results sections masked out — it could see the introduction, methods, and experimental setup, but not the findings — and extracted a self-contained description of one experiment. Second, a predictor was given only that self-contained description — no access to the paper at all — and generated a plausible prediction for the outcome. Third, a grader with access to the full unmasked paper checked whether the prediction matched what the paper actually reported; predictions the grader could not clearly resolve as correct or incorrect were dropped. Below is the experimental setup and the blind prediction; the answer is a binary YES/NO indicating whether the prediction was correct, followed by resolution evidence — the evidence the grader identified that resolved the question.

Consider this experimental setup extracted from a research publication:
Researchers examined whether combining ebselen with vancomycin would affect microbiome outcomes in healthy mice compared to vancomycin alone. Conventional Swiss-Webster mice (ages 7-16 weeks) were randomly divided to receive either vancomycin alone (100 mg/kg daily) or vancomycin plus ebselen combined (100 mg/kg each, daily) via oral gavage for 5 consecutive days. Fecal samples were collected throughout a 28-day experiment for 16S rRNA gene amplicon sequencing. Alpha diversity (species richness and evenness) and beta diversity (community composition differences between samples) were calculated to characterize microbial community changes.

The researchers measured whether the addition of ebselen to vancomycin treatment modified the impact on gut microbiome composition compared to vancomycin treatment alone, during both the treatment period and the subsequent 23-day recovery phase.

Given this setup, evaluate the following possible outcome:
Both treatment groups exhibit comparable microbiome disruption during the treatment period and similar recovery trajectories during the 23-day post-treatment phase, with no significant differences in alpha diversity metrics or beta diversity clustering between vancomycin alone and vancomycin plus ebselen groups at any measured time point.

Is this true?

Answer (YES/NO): NO